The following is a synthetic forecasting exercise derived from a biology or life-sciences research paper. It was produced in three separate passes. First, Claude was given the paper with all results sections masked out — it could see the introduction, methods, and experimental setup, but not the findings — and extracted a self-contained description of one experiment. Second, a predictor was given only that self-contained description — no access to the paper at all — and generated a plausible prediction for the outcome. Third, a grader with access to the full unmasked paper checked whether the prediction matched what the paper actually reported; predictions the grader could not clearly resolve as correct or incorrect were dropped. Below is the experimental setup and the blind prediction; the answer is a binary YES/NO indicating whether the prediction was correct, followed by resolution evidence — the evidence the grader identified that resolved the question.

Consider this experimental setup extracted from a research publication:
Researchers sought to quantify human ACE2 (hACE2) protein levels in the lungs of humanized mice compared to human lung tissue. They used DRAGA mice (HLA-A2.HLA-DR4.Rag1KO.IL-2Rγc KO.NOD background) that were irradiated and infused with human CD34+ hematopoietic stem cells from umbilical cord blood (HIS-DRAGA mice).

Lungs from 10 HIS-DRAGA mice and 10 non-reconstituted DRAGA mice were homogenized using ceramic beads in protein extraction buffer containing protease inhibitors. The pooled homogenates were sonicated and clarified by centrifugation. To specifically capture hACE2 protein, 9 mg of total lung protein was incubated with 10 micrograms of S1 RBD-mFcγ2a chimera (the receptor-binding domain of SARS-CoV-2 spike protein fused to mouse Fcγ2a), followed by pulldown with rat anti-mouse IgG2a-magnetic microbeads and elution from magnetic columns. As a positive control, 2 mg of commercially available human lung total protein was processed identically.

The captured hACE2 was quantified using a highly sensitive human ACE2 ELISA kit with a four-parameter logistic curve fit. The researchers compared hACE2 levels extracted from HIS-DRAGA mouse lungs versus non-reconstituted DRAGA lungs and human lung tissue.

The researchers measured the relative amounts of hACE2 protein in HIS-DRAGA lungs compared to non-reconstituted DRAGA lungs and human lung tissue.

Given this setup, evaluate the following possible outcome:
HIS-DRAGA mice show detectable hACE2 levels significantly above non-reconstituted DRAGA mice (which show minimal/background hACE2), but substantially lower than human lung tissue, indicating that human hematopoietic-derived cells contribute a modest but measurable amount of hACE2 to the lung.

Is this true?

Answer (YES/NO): YES